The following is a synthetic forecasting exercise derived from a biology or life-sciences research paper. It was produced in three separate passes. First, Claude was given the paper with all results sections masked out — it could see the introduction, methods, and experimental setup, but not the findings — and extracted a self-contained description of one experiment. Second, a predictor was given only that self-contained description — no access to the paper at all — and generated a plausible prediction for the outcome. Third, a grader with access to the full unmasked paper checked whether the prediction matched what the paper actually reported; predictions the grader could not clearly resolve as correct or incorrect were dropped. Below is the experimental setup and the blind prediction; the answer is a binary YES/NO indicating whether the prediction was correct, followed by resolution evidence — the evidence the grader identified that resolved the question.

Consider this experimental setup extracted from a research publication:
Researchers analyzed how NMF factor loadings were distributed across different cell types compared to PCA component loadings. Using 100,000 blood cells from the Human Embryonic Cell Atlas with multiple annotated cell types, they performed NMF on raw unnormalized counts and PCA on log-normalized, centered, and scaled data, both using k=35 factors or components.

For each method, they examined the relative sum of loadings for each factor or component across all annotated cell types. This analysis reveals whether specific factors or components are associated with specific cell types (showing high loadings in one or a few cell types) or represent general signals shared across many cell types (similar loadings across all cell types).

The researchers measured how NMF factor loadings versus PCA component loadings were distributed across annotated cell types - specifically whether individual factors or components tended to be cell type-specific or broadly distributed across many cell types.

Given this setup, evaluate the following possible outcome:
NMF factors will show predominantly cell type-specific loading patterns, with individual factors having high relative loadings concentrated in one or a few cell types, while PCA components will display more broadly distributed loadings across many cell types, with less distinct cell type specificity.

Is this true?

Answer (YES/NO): YES